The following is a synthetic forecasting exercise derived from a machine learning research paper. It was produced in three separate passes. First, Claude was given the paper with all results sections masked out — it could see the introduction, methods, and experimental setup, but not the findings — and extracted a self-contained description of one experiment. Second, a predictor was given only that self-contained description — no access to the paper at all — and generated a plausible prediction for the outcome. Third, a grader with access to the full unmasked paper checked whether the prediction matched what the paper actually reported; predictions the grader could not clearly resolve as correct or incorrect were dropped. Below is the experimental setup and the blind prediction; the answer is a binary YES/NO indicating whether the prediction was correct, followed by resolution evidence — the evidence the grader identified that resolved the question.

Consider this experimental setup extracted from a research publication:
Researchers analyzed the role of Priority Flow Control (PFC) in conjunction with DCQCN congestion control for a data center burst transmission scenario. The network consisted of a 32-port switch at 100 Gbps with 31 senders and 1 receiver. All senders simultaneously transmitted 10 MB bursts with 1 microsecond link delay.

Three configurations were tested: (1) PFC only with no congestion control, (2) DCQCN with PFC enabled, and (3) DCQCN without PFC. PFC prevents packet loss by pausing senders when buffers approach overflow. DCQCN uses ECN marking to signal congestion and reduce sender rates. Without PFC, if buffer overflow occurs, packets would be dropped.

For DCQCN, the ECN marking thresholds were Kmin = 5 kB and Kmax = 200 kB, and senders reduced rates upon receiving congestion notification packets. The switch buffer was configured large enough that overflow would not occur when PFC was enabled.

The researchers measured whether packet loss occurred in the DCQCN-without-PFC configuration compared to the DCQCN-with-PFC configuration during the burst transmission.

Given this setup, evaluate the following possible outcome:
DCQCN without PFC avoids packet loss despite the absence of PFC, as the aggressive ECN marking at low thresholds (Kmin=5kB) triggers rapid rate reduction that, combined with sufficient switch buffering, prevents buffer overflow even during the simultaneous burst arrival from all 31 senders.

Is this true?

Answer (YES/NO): NO